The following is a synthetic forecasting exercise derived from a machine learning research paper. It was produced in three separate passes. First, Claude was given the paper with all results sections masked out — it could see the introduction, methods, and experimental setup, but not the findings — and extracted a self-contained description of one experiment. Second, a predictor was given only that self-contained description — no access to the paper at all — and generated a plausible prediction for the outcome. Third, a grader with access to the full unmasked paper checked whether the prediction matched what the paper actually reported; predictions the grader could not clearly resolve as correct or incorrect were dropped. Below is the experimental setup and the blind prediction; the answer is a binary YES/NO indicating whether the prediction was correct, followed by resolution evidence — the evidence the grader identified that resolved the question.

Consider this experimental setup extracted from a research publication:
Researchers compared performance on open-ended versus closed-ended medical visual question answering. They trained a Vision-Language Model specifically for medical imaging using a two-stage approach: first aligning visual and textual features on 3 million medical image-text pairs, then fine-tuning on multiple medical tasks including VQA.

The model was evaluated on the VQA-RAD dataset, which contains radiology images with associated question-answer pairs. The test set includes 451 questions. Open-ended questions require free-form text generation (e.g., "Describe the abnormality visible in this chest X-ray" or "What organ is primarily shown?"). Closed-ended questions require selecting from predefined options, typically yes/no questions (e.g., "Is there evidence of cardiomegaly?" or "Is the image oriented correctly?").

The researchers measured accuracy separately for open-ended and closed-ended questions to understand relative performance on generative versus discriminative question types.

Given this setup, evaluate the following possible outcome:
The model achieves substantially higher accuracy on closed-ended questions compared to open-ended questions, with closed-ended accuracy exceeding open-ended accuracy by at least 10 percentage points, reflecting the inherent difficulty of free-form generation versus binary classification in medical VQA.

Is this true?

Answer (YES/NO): YES